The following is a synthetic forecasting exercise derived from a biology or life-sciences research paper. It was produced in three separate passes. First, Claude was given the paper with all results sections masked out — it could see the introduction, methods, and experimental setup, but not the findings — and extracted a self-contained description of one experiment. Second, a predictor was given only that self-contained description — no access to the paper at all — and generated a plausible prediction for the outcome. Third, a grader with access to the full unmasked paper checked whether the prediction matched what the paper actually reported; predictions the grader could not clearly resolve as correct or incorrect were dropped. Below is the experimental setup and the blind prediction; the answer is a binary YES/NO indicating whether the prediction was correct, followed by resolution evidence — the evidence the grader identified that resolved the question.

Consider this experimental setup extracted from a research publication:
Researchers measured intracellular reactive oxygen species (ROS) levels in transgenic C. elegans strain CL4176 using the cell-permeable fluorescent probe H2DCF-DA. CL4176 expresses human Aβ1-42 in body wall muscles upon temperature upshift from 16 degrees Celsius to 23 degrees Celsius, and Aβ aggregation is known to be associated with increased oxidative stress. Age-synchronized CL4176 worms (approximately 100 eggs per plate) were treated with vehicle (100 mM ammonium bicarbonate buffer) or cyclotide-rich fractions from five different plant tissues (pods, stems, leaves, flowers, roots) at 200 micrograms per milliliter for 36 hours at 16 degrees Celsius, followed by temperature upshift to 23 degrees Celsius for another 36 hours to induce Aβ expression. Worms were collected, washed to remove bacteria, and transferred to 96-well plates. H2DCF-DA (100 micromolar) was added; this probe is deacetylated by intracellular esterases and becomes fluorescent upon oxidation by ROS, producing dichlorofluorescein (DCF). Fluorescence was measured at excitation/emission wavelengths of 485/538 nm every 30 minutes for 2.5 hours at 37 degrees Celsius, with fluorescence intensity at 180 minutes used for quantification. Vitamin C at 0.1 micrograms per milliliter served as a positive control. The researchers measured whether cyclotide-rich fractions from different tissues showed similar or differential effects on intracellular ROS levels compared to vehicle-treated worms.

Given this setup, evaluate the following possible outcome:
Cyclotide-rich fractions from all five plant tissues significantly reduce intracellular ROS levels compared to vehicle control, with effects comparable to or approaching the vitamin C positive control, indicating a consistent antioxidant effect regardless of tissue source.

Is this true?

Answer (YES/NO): YES